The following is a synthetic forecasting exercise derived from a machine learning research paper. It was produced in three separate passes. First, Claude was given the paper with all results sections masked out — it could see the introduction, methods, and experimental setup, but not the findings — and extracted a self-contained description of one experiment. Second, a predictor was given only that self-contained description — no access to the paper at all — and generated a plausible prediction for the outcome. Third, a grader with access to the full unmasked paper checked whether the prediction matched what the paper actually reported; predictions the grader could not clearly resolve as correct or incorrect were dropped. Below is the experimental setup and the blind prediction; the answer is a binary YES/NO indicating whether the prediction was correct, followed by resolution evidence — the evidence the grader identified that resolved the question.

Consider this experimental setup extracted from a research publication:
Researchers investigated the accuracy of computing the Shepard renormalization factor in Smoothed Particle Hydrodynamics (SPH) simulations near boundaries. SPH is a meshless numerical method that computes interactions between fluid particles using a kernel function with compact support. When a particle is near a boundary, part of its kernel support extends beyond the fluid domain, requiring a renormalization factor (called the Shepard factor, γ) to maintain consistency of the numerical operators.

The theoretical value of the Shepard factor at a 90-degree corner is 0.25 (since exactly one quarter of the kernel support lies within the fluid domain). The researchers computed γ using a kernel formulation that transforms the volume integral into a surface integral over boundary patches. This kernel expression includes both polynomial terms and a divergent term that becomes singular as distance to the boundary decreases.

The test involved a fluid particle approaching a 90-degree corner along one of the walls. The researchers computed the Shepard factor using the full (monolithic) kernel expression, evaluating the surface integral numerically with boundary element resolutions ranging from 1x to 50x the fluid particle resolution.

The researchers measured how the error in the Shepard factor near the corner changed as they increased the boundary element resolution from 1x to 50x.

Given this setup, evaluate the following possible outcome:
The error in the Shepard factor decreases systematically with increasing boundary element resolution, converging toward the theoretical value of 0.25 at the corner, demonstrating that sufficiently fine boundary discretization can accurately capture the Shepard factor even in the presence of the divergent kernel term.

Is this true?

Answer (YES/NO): NO